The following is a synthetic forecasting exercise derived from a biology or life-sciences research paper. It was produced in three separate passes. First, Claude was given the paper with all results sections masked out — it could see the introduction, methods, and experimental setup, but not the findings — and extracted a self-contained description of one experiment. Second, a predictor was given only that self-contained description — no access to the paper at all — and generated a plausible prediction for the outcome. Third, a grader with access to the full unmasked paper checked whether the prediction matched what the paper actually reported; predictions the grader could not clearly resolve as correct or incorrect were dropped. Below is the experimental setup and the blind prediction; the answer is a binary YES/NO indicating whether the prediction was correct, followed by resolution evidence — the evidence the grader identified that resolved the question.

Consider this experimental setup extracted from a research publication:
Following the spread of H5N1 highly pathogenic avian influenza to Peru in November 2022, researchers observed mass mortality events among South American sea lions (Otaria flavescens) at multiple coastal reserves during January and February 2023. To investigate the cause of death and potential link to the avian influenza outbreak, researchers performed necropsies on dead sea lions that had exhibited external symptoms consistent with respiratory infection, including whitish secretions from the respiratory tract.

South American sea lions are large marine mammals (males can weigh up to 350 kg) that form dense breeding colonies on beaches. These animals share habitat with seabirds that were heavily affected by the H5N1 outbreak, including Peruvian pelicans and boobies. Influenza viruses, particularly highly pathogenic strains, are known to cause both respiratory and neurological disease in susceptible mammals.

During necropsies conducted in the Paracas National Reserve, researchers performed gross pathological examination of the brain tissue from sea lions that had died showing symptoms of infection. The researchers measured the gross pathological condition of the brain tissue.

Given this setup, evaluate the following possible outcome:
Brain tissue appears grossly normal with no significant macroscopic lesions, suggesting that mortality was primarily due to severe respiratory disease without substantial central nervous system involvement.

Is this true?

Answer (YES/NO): NO